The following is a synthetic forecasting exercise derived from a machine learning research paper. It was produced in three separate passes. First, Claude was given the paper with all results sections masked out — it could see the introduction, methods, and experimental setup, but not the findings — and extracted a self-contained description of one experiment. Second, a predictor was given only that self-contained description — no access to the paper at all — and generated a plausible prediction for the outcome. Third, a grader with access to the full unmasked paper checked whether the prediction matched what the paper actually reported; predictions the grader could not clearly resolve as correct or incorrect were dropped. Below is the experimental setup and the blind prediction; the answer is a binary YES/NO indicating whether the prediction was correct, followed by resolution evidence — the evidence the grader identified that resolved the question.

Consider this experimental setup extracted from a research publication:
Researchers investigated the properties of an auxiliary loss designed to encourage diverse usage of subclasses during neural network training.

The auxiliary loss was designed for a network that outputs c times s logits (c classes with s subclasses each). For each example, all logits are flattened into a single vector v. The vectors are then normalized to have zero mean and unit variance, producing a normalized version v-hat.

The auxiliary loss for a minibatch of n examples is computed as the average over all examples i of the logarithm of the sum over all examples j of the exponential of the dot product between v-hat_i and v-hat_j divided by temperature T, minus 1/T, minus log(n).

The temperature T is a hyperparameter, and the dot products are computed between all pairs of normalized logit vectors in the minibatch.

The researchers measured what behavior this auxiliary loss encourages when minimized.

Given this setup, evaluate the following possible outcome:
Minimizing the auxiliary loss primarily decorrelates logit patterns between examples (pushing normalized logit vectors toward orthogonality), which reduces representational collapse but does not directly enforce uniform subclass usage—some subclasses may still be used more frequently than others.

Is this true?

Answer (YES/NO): NO